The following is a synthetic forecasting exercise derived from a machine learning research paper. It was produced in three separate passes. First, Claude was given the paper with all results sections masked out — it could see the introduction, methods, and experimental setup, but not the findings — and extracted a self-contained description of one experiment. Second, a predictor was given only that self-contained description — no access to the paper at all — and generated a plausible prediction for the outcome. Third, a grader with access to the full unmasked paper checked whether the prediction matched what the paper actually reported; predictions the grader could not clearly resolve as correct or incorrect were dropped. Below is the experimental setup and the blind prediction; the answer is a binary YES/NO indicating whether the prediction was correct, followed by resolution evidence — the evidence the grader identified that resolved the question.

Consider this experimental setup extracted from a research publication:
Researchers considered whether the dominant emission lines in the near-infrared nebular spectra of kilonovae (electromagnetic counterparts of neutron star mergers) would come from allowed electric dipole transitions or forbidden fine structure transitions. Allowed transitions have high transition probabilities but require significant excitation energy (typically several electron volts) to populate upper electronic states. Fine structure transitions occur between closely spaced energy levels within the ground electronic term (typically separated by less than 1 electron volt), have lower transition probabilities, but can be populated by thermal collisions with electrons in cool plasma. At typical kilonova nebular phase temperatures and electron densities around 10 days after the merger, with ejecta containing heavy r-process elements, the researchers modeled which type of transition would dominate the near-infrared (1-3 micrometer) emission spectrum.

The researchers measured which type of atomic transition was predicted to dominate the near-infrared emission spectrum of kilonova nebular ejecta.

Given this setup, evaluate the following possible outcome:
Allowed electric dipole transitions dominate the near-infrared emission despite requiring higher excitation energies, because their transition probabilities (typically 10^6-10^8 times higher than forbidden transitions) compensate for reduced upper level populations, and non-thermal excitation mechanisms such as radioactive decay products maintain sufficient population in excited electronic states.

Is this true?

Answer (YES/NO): NO